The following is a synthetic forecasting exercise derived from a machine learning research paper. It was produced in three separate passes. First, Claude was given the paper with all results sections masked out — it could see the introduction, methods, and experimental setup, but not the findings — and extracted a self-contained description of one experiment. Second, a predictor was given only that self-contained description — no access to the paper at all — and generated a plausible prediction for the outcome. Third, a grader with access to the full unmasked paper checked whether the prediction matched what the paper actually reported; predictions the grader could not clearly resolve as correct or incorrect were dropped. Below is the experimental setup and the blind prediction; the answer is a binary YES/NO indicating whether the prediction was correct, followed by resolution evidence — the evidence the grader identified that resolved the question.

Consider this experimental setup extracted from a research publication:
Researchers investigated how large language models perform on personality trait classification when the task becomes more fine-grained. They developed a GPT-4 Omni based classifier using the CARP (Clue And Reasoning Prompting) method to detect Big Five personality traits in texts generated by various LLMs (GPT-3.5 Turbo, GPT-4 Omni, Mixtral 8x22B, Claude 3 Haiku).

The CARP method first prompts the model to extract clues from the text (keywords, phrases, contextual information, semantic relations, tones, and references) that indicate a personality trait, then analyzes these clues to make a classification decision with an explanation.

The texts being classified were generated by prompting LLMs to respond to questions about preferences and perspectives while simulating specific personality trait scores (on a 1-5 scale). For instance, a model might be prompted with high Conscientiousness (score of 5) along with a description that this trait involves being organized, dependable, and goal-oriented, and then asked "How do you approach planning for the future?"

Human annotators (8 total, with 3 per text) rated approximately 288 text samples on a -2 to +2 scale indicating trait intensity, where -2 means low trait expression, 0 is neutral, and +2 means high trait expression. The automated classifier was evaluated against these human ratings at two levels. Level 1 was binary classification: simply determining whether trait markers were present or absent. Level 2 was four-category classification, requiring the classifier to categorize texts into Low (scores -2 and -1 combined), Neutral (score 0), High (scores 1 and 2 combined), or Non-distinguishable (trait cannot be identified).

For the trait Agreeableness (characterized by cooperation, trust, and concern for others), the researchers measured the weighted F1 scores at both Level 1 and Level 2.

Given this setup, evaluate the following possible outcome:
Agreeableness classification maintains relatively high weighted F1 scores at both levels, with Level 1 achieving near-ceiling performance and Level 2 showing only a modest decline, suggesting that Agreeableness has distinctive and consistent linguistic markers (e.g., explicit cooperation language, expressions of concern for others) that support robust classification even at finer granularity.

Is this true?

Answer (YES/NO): NO